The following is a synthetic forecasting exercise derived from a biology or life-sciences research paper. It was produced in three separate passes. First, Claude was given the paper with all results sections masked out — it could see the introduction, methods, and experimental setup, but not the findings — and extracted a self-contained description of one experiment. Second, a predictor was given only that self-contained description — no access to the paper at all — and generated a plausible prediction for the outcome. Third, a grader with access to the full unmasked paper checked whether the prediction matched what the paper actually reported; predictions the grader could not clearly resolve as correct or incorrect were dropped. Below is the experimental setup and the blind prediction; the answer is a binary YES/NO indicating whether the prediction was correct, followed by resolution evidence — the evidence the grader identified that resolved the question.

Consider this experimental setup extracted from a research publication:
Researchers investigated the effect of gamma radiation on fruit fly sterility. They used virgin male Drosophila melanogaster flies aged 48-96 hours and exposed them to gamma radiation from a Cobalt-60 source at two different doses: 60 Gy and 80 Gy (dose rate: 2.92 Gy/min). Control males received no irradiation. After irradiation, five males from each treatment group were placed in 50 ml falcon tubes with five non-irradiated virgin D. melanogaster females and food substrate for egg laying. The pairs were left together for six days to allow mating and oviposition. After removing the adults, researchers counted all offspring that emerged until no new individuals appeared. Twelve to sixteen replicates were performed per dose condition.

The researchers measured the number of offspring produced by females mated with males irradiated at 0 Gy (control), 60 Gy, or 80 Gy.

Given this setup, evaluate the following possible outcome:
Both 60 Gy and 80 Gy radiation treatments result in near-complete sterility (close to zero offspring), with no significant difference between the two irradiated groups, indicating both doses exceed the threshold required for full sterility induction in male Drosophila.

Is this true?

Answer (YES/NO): NO